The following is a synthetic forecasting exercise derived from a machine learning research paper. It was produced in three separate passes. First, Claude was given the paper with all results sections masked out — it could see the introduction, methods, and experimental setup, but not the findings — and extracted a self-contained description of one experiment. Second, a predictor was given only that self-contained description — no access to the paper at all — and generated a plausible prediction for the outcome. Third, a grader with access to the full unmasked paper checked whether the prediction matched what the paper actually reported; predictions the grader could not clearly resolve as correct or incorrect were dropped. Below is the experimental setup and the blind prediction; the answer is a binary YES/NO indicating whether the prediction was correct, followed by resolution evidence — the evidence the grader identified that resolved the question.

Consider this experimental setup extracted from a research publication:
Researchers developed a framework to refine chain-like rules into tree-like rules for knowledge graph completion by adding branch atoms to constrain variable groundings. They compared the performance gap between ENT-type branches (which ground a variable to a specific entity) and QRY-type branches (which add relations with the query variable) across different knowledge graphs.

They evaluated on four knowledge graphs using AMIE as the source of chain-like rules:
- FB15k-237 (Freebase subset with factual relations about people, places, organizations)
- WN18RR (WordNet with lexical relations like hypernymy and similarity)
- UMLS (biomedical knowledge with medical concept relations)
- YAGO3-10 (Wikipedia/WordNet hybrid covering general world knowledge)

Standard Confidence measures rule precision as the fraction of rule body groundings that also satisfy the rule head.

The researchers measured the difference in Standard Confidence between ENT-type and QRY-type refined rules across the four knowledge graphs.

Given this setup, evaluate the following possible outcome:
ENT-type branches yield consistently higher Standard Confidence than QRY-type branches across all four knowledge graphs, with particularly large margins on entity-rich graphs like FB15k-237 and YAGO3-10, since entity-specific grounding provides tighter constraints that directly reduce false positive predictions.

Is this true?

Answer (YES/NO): NO